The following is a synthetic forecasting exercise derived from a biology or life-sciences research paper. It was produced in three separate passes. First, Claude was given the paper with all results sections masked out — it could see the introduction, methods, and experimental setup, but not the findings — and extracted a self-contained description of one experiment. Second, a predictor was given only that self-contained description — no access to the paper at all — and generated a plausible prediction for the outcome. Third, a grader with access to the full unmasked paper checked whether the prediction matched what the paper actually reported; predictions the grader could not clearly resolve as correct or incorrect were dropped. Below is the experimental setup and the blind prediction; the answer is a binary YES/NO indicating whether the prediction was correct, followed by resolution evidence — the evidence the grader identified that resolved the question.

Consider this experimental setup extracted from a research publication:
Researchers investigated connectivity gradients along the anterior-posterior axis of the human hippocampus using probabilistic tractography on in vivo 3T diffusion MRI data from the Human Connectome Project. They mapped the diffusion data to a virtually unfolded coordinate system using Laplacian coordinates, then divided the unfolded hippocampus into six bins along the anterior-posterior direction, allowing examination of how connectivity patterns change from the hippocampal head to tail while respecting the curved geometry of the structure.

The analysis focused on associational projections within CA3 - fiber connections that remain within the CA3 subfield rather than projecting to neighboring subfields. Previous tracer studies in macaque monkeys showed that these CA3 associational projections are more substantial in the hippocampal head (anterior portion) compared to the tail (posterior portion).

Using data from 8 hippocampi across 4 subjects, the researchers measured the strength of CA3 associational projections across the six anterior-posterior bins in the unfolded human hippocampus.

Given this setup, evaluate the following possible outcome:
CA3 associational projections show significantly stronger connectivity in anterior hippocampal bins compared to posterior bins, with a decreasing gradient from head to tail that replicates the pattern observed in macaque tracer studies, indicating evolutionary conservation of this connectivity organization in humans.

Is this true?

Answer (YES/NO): YES